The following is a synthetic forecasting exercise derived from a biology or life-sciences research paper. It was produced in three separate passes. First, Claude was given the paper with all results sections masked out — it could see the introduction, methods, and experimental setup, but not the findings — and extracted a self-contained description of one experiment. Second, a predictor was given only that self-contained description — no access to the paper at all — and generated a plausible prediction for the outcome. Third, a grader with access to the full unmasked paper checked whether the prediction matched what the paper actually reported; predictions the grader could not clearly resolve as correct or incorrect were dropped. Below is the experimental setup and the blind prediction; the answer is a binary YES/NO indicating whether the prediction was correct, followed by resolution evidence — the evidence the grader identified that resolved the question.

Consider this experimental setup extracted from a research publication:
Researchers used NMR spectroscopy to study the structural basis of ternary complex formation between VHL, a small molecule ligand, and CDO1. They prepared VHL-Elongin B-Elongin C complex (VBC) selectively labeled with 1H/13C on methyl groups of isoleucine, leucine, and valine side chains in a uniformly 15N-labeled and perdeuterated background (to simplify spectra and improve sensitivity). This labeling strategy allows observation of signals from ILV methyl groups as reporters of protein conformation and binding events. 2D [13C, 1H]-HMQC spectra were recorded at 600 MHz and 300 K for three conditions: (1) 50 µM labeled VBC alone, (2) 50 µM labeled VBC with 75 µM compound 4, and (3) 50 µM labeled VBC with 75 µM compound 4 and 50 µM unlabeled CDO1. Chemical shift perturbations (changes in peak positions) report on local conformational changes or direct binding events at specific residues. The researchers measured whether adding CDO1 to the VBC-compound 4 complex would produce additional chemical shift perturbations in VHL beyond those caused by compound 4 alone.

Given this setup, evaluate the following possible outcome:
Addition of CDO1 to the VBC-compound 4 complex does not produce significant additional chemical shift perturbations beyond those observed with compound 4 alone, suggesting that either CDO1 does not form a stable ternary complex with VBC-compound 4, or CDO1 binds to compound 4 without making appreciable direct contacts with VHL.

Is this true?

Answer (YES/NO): NO